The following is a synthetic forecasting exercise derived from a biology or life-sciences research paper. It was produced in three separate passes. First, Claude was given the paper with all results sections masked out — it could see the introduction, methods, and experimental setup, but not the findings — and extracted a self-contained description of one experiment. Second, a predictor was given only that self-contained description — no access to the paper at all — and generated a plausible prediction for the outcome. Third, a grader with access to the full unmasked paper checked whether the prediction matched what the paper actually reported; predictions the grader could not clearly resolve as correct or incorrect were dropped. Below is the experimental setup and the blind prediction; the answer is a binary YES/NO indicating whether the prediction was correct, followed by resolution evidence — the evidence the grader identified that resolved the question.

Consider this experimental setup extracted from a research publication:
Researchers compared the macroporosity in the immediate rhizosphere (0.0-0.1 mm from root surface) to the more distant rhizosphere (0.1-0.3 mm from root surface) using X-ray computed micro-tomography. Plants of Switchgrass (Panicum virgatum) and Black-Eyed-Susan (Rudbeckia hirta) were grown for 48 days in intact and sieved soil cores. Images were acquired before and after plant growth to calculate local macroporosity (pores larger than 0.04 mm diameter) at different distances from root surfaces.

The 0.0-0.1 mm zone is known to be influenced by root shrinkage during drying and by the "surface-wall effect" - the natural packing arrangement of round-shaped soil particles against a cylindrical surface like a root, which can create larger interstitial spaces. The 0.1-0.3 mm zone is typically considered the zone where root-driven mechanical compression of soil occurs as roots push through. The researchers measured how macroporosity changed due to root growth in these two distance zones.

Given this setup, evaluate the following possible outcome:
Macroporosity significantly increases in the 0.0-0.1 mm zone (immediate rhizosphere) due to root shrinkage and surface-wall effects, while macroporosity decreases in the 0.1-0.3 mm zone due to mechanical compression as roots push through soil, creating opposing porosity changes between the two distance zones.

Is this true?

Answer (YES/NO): NO